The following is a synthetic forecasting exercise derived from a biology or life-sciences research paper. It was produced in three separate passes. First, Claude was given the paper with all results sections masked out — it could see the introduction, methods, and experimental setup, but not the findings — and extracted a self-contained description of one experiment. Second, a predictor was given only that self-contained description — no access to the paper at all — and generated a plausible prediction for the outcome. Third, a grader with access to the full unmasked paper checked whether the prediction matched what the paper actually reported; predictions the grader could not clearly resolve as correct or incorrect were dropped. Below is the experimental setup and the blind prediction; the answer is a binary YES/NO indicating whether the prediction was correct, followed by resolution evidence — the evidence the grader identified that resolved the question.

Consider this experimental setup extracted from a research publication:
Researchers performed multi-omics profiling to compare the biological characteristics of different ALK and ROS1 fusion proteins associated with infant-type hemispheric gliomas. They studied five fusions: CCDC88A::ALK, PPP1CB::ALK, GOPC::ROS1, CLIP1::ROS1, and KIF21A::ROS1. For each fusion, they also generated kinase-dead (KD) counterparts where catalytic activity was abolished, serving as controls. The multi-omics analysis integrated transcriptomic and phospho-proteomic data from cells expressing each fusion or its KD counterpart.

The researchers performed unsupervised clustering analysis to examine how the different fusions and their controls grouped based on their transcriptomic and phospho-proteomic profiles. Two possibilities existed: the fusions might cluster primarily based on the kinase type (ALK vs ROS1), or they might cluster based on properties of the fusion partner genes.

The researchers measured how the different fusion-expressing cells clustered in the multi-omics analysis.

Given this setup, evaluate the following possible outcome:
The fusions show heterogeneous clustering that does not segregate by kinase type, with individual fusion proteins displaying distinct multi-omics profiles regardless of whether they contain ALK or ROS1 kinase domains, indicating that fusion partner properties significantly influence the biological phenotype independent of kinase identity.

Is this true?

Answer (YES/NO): NO